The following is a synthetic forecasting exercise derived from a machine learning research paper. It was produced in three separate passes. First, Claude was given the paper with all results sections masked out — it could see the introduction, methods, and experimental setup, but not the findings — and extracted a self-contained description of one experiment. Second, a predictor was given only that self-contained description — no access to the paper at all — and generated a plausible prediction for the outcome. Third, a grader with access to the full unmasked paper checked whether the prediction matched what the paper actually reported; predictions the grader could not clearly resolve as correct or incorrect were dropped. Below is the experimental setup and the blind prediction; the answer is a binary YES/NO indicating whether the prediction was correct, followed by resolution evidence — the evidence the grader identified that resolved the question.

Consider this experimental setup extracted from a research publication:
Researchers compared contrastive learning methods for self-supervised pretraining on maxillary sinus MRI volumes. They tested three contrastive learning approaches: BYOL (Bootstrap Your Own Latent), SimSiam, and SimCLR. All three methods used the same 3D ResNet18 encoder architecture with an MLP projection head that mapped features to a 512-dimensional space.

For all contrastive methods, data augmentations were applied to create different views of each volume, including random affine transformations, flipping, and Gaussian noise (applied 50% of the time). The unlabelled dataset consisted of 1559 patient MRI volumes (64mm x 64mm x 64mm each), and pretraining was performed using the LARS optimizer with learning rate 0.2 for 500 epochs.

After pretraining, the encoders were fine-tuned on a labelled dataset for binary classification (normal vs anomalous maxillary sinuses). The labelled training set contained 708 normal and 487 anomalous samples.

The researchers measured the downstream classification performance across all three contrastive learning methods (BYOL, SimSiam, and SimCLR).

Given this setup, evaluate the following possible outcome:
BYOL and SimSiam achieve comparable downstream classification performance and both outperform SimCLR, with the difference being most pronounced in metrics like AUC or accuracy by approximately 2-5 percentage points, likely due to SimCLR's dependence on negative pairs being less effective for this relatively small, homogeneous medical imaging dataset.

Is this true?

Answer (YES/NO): NO